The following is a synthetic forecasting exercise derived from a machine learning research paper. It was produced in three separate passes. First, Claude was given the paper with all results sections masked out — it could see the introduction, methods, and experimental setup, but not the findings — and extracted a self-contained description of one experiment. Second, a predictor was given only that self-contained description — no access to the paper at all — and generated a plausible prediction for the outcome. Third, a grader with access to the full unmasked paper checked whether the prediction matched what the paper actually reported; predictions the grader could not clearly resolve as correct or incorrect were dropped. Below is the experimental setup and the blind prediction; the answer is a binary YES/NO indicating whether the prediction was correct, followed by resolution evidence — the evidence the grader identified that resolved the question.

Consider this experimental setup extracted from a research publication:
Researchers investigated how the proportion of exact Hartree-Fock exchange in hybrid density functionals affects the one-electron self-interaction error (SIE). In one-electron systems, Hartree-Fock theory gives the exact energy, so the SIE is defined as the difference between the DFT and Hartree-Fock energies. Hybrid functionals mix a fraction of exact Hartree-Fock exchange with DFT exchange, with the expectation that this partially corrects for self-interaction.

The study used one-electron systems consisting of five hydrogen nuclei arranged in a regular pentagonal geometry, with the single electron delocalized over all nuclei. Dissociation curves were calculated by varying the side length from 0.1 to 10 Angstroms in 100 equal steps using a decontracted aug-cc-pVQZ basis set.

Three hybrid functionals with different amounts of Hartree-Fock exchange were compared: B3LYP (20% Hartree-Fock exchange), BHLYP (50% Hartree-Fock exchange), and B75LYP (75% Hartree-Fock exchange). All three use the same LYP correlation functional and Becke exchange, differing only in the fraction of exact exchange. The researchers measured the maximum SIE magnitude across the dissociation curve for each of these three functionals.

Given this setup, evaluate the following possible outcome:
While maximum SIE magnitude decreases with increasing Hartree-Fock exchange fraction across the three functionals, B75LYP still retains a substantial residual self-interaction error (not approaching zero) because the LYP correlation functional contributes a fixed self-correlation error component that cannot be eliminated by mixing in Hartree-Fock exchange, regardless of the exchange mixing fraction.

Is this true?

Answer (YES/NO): NO